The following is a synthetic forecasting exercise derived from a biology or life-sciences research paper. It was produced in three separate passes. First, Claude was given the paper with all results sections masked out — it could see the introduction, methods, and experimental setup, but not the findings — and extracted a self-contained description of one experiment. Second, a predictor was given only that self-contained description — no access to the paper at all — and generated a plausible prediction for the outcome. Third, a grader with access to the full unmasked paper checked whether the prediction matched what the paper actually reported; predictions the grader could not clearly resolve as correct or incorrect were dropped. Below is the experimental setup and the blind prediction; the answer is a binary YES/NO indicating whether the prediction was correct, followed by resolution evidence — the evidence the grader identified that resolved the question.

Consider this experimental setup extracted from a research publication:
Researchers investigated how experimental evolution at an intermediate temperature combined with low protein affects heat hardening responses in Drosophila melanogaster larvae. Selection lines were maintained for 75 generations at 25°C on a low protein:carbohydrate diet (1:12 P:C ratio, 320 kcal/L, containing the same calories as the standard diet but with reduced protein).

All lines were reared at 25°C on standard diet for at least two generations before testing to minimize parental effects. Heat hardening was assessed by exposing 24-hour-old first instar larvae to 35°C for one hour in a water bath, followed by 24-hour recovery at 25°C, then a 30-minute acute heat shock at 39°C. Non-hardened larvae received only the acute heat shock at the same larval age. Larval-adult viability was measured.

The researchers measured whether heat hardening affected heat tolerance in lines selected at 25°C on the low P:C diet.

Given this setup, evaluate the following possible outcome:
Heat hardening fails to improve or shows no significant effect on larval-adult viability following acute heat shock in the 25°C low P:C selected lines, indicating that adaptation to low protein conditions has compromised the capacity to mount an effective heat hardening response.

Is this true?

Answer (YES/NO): YES